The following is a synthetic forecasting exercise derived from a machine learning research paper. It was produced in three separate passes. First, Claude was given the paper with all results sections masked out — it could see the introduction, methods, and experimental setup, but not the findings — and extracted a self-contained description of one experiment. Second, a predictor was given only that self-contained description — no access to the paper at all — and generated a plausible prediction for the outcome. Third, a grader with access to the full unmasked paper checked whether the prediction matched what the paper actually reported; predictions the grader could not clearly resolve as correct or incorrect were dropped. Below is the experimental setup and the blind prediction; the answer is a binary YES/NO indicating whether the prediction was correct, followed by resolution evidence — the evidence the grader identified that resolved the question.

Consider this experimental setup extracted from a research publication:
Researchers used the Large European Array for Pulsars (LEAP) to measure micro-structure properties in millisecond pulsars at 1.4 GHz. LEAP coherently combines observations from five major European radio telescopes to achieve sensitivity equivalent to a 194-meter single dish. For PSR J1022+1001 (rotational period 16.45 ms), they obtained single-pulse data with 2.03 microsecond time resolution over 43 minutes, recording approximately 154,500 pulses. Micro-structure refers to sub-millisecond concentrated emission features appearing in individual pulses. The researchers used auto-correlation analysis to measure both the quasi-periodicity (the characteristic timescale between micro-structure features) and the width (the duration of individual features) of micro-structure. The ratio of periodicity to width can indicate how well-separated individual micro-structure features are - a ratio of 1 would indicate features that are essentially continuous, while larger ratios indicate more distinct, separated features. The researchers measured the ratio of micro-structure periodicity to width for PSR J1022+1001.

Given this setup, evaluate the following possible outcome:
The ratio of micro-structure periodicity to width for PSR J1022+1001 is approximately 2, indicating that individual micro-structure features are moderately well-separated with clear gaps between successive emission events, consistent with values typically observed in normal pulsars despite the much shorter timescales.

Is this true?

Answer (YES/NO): NO